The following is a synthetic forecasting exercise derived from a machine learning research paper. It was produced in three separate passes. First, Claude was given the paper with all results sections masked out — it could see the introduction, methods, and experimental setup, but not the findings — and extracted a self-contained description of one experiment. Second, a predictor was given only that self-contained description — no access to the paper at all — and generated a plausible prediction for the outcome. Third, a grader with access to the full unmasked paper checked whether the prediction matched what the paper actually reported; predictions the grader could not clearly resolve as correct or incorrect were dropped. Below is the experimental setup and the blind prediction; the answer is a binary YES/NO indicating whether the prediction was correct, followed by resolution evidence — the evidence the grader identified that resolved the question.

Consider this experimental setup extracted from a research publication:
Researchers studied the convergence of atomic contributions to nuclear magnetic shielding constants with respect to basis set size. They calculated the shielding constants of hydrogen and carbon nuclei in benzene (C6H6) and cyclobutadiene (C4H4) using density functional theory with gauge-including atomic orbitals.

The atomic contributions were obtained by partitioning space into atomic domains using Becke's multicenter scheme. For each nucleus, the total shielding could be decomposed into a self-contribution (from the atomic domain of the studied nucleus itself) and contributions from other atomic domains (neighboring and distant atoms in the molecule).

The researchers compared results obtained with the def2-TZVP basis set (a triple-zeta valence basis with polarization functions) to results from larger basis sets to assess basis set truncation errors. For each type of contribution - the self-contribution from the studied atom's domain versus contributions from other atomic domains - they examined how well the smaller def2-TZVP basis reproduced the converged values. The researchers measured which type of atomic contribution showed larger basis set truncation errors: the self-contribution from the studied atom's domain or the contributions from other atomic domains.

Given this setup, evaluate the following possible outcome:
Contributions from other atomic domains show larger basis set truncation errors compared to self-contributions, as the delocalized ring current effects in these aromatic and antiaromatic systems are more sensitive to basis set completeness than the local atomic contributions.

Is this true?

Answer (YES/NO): NO